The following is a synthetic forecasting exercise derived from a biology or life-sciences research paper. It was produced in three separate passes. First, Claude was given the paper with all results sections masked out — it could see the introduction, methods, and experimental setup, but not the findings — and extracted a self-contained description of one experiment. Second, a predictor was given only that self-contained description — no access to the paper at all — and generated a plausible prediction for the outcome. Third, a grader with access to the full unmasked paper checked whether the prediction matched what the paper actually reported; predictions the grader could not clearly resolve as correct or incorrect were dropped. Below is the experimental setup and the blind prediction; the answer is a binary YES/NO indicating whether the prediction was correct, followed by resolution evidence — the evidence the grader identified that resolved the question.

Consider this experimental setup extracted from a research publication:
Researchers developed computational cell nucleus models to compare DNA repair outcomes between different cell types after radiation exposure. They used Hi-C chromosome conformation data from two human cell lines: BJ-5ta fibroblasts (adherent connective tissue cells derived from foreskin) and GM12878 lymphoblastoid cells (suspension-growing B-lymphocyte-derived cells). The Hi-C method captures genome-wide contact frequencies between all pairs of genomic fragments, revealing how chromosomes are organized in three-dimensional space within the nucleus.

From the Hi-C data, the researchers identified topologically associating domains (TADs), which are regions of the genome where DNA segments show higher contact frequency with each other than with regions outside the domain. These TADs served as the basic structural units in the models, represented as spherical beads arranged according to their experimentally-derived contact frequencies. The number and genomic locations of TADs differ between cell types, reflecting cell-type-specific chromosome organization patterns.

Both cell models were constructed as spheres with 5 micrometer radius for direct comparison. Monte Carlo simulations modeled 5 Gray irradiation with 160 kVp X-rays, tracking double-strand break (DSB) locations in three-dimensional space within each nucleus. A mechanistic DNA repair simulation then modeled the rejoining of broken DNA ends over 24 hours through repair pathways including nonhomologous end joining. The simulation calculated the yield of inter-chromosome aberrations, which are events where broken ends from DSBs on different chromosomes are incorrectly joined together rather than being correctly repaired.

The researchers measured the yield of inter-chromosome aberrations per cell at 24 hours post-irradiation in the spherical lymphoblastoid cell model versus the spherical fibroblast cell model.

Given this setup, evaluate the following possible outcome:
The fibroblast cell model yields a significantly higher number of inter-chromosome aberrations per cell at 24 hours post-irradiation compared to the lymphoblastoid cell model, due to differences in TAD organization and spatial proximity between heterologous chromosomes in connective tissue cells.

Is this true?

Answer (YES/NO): YES